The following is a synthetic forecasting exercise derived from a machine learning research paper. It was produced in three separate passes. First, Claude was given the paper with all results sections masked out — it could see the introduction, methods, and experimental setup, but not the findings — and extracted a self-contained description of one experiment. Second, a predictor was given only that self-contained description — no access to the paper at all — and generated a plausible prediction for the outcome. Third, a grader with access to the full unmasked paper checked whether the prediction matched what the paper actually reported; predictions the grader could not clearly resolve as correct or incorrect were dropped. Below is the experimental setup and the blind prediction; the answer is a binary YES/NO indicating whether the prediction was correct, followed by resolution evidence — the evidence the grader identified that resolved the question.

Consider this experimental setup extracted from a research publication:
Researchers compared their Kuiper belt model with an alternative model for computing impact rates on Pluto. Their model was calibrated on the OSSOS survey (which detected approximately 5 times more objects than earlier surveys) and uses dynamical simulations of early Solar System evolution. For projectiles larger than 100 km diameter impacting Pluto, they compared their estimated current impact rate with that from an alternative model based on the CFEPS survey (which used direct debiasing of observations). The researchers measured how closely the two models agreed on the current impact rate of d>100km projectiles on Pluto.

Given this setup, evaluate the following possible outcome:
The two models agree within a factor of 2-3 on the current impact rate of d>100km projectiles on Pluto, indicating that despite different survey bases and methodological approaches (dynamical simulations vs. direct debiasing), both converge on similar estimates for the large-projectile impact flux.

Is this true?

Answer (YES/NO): YES